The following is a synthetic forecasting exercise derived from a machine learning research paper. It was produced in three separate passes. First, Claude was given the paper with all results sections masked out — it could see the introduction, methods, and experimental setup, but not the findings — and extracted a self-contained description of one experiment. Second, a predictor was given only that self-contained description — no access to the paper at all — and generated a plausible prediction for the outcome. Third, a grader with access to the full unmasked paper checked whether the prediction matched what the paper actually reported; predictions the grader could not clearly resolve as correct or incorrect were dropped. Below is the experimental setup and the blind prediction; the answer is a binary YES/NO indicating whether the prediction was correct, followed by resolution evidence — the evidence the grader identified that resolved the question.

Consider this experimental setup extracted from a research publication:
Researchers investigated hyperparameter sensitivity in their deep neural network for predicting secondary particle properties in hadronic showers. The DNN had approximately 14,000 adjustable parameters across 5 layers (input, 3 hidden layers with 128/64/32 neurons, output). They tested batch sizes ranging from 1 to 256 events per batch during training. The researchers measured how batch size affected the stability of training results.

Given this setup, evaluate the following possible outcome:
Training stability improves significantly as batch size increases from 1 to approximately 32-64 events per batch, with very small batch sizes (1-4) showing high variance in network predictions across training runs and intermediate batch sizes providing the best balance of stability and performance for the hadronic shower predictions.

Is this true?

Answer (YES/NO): NO